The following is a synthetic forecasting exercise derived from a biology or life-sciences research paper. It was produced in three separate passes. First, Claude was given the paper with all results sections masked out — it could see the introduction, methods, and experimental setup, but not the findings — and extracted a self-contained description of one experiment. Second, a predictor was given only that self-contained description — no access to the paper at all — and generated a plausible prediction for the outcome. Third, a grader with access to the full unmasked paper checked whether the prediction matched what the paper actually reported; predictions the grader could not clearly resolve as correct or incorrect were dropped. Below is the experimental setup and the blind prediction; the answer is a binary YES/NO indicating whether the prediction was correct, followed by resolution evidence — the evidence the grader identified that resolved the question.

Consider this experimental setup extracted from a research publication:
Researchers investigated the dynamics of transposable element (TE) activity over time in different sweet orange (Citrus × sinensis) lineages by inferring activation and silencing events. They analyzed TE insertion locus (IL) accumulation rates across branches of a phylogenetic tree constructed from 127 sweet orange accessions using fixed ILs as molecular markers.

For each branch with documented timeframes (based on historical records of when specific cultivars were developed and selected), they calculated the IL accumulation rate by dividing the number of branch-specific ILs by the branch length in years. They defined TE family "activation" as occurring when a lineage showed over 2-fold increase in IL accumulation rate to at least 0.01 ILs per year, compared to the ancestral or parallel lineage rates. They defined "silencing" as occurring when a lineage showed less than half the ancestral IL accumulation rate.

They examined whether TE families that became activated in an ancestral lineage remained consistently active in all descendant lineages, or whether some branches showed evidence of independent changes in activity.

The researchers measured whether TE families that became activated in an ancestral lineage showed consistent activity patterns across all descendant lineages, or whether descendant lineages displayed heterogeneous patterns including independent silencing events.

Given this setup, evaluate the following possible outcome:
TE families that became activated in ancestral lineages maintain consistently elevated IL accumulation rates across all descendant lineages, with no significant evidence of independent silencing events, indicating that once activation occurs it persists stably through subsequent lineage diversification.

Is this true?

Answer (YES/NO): NO